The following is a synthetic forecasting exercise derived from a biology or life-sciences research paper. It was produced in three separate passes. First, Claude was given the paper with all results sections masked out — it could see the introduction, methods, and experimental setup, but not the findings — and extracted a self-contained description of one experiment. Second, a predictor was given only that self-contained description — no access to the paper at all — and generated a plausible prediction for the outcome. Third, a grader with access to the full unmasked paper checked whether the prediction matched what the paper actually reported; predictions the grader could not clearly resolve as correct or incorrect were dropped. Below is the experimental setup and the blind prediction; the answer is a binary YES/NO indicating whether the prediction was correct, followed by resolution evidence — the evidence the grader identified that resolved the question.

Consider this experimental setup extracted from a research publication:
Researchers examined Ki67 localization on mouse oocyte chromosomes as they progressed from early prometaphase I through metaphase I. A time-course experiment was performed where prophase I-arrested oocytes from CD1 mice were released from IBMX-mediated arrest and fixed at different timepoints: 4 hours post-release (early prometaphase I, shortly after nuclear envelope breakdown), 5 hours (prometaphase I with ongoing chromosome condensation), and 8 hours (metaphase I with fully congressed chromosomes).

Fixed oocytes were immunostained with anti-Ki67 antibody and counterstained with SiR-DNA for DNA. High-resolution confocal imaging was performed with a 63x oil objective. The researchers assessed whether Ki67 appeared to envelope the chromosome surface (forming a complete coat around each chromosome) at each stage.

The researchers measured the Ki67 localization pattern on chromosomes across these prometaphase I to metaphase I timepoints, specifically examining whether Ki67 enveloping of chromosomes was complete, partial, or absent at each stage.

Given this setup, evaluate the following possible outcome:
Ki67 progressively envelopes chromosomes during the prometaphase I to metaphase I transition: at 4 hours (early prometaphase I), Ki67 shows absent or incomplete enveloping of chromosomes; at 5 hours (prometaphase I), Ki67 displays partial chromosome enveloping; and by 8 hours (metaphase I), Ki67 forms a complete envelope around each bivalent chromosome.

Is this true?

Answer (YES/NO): NO